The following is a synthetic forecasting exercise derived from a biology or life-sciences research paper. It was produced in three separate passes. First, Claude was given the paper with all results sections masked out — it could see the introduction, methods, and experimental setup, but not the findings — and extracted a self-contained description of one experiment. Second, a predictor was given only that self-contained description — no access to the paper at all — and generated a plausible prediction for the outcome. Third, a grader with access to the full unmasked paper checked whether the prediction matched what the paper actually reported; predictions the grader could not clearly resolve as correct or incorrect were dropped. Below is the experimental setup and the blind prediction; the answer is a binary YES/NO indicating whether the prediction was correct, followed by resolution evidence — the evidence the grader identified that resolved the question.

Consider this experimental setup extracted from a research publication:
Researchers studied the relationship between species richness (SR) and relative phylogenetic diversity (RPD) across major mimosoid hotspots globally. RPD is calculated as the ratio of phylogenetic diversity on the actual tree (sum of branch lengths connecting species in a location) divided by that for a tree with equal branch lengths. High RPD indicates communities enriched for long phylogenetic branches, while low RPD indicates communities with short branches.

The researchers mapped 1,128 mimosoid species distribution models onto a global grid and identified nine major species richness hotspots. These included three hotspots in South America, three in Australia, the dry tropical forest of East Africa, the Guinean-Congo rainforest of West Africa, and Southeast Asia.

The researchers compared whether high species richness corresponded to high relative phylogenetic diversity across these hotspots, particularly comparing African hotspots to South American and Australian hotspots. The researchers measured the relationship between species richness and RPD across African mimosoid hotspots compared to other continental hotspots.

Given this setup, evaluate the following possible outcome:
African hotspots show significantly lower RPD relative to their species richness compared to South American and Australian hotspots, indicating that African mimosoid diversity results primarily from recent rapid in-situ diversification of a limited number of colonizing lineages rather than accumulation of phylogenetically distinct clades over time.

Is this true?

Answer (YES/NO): NO